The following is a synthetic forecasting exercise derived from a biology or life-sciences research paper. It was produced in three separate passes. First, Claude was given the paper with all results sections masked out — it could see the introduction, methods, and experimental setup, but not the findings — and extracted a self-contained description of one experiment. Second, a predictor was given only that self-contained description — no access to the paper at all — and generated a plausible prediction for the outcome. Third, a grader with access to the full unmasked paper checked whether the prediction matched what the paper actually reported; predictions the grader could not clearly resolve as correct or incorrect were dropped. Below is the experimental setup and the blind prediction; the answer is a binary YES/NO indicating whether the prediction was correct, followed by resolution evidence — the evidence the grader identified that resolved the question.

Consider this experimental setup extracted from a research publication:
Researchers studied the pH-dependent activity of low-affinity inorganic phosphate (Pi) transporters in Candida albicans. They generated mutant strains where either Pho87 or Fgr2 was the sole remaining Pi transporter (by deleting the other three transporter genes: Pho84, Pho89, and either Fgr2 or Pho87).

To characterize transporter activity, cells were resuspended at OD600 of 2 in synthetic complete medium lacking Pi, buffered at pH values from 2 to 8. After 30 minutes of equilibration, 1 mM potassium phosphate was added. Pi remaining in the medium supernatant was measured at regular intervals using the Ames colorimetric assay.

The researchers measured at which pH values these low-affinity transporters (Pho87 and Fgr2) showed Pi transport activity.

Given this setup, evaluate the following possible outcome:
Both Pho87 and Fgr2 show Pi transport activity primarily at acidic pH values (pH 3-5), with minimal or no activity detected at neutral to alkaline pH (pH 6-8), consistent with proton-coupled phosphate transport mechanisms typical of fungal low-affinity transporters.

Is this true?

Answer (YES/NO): YES